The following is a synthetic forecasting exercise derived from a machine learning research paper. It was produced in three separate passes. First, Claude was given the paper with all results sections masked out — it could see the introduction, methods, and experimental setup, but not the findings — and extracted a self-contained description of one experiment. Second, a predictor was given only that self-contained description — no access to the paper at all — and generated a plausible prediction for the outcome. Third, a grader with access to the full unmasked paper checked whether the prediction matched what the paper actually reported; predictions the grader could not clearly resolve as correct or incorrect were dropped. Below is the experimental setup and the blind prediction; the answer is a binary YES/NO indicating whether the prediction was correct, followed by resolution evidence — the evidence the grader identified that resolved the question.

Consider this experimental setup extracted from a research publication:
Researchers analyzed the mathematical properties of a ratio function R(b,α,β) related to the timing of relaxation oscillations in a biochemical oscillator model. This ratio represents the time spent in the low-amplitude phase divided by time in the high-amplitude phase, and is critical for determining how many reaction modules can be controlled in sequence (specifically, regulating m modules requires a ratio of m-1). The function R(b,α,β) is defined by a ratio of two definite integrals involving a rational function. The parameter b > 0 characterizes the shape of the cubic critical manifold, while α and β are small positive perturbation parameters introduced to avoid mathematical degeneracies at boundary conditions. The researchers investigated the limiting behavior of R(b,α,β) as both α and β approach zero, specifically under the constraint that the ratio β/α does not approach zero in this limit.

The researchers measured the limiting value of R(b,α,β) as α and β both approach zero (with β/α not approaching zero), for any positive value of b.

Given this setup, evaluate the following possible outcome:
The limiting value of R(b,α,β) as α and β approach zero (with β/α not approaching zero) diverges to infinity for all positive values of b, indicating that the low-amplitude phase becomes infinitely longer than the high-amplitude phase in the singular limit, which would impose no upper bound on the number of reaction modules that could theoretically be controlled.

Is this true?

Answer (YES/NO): YES